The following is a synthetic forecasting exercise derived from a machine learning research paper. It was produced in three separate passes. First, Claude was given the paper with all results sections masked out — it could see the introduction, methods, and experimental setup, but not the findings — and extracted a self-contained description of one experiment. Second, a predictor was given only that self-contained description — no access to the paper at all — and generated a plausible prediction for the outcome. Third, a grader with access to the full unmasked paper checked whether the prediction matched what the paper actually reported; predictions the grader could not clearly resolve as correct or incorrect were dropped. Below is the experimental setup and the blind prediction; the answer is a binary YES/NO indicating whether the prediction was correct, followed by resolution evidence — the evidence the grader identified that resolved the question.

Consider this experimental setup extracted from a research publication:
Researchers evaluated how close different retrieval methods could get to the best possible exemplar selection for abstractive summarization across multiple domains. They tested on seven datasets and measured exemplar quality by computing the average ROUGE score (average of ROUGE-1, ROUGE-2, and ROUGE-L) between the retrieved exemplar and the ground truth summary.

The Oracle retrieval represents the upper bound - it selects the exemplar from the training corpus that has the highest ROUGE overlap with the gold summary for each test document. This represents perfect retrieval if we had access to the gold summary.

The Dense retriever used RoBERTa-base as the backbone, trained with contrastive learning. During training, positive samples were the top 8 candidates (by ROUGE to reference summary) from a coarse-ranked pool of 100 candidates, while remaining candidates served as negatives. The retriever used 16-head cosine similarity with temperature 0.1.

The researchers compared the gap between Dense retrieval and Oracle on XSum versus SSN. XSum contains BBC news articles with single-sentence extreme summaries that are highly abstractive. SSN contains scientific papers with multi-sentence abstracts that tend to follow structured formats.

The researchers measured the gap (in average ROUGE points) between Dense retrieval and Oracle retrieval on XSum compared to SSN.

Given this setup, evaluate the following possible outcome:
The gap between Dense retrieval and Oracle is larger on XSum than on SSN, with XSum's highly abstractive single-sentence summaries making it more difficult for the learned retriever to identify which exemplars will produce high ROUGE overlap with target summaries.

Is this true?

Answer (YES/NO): YES